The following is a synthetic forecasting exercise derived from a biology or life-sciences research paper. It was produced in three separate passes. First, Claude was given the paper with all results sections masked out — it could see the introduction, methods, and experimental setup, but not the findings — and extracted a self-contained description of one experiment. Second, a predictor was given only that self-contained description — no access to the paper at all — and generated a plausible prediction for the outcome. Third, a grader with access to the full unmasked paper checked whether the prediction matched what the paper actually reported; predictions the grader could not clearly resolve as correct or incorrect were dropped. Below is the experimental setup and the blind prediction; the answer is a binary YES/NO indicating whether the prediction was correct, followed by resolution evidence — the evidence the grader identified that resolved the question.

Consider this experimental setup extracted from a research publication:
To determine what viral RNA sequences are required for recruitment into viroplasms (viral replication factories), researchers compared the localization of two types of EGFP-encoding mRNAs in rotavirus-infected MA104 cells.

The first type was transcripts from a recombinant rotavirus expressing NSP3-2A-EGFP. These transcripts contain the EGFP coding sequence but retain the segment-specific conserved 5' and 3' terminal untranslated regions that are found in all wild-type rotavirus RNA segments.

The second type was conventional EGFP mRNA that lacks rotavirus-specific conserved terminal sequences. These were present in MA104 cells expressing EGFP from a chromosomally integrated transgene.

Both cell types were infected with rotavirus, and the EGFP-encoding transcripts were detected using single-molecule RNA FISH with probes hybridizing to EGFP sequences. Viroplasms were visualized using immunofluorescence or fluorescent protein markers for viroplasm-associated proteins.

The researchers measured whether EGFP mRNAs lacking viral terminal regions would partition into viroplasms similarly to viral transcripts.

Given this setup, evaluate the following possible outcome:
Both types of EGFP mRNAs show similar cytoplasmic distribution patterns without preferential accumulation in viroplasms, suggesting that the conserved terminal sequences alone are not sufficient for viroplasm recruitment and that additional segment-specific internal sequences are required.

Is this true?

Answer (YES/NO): NO